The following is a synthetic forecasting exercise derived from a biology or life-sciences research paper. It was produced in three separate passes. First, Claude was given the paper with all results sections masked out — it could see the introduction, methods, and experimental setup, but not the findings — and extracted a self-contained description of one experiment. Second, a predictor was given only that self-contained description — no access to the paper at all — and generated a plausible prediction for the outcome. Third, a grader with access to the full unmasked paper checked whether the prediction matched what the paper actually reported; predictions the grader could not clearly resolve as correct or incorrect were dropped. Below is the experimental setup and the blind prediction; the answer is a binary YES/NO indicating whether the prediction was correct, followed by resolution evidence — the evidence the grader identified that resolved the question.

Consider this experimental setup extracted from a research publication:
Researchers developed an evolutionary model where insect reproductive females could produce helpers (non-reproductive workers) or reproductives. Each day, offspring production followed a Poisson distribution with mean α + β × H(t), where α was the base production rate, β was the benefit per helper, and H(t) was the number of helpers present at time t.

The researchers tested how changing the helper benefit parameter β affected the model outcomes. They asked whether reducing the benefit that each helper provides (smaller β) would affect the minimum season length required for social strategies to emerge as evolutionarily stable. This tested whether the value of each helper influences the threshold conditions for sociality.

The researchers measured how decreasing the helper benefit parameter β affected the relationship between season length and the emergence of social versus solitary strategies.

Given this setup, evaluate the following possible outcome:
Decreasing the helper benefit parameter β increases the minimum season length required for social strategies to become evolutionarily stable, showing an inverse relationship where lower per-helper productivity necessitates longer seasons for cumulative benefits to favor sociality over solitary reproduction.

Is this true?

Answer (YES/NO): YES